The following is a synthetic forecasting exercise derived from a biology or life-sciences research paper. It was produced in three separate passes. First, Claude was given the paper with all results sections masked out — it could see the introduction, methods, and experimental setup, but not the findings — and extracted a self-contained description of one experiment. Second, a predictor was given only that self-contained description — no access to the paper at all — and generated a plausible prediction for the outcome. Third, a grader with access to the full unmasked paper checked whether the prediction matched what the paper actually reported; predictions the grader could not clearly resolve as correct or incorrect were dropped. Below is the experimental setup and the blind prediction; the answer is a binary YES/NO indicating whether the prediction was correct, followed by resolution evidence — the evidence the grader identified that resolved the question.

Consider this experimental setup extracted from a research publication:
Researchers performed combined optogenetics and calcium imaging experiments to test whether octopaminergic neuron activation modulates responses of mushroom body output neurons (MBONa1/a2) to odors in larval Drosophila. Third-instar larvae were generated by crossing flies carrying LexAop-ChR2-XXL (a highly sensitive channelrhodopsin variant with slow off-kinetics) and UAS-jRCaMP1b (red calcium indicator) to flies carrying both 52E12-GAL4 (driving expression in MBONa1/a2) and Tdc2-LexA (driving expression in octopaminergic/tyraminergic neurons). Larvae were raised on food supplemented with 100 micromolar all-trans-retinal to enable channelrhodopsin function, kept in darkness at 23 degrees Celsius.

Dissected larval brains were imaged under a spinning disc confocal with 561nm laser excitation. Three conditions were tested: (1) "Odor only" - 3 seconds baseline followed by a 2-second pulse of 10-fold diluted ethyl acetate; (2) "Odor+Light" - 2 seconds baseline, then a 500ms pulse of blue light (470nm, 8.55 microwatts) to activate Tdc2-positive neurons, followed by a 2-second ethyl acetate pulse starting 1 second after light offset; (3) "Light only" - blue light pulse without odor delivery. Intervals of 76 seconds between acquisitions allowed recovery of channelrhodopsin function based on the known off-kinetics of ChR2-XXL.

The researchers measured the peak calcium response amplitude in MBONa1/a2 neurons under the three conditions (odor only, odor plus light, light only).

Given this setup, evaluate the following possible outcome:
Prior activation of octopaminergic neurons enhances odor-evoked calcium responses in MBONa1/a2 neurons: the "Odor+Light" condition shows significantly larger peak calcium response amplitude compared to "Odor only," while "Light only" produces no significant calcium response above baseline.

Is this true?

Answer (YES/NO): NO